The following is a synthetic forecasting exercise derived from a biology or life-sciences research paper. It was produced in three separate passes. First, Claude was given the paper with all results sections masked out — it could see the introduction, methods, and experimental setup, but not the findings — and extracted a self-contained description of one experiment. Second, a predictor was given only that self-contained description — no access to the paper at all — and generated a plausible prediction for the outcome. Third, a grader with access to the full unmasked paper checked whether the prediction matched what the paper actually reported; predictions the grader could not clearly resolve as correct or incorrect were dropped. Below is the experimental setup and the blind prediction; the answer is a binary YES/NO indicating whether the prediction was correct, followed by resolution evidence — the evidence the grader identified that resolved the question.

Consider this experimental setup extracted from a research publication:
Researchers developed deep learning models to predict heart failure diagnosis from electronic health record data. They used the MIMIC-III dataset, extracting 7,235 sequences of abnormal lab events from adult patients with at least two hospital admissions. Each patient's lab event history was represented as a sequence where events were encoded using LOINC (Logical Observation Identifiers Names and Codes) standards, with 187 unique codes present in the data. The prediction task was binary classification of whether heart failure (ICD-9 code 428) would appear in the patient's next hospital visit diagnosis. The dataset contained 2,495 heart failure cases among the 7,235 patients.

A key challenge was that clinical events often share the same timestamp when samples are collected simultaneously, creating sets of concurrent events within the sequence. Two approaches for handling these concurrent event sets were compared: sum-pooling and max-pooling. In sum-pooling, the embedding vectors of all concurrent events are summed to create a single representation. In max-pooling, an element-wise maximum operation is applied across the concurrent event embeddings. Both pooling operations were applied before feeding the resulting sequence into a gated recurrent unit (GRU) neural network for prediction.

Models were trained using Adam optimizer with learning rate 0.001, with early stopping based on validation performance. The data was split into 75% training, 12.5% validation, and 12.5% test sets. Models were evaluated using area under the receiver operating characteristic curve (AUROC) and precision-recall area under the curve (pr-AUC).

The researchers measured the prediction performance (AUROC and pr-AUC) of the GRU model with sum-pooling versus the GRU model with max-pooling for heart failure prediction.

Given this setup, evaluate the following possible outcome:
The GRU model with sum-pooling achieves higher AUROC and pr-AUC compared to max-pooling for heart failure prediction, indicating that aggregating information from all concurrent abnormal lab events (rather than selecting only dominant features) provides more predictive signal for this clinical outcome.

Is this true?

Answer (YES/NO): YES